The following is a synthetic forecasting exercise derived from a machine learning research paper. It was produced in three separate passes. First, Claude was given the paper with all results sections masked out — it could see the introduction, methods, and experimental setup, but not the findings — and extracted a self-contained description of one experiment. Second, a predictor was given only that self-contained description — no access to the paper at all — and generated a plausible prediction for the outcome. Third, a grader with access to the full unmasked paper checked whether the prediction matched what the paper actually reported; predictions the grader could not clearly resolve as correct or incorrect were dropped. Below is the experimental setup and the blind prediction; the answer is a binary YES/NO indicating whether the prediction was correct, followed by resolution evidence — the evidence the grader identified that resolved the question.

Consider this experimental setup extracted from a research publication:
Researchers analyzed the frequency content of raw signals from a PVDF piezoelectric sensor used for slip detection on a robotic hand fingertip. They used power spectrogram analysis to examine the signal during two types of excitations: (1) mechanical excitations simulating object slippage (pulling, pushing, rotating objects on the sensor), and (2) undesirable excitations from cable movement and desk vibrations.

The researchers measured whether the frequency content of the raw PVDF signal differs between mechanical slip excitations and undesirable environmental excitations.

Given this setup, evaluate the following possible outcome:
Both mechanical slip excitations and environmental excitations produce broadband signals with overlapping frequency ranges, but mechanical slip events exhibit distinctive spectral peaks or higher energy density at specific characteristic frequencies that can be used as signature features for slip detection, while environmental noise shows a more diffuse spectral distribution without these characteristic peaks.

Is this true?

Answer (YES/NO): NO